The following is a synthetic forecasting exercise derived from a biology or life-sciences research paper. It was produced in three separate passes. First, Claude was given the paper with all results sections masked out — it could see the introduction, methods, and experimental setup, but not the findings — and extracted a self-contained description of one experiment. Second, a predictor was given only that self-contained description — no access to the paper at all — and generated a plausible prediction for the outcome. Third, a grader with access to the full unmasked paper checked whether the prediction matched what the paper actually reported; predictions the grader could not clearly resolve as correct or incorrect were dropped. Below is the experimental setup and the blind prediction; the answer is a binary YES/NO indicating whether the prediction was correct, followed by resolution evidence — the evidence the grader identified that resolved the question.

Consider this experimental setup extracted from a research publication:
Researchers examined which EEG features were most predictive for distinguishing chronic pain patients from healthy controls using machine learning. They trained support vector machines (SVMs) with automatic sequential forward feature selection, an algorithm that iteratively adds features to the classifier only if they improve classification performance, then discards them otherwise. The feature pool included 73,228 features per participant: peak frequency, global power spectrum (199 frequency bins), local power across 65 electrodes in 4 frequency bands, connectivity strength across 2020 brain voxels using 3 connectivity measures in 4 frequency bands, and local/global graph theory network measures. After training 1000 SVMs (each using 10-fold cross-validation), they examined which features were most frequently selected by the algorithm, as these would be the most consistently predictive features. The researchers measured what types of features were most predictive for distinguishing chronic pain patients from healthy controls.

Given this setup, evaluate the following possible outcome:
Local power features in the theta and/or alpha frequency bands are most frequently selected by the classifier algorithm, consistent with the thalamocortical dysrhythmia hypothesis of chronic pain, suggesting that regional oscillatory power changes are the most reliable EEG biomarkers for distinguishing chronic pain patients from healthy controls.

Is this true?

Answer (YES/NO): NO